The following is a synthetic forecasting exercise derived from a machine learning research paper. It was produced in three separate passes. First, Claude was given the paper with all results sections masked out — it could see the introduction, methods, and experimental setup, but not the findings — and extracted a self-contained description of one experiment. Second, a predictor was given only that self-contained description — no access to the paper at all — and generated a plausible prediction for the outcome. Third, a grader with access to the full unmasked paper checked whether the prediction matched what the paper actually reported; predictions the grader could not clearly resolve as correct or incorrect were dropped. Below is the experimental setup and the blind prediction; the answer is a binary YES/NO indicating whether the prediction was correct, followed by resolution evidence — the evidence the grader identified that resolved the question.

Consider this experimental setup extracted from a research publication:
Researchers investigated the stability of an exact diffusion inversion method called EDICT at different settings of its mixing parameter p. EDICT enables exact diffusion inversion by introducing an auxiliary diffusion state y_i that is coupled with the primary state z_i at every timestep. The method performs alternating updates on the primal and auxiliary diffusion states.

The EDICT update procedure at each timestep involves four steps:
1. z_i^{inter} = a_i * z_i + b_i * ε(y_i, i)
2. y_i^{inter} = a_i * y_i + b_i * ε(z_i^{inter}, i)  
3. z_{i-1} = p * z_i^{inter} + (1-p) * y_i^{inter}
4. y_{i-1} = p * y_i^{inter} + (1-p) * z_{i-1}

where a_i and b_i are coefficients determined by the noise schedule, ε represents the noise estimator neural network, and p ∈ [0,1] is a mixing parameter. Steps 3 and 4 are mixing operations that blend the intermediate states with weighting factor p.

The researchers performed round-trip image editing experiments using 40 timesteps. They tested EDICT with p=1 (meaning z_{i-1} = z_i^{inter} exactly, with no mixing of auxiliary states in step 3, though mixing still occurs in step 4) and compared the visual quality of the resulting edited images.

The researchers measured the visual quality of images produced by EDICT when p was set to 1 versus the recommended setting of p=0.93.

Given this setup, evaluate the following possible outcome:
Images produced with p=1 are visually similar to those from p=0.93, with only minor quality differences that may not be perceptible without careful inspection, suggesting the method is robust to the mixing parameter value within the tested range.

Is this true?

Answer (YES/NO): NO